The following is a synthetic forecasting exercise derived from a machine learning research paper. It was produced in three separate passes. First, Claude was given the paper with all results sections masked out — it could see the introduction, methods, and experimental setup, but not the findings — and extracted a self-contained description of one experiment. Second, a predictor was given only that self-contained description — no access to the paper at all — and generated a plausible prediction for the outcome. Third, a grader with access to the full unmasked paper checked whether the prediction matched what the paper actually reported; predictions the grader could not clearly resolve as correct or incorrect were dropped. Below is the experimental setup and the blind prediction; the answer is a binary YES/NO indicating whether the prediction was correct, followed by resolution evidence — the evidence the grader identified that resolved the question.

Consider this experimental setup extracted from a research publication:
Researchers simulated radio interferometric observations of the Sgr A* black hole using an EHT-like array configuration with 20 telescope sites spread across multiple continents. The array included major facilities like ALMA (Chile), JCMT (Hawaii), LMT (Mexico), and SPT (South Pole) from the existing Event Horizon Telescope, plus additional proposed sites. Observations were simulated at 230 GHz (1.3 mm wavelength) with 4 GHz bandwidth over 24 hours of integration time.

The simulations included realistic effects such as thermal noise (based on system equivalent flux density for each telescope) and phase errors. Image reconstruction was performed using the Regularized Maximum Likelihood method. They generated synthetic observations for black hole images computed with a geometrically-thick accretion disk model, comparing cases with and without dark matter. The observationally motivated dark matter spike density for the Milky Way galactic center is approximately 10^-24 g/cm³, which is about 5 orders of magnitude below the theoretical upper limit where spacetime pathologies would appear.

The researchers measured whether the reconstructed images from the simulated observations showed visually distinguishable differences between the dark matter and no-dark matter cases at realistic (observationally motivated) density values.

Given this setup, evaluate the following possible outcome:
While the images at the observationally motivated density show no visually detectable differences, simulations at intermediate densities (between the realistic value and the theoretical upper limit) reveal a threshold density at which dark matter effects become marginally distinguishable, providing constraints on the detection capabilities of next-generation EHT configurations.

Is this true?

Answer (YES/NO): NO